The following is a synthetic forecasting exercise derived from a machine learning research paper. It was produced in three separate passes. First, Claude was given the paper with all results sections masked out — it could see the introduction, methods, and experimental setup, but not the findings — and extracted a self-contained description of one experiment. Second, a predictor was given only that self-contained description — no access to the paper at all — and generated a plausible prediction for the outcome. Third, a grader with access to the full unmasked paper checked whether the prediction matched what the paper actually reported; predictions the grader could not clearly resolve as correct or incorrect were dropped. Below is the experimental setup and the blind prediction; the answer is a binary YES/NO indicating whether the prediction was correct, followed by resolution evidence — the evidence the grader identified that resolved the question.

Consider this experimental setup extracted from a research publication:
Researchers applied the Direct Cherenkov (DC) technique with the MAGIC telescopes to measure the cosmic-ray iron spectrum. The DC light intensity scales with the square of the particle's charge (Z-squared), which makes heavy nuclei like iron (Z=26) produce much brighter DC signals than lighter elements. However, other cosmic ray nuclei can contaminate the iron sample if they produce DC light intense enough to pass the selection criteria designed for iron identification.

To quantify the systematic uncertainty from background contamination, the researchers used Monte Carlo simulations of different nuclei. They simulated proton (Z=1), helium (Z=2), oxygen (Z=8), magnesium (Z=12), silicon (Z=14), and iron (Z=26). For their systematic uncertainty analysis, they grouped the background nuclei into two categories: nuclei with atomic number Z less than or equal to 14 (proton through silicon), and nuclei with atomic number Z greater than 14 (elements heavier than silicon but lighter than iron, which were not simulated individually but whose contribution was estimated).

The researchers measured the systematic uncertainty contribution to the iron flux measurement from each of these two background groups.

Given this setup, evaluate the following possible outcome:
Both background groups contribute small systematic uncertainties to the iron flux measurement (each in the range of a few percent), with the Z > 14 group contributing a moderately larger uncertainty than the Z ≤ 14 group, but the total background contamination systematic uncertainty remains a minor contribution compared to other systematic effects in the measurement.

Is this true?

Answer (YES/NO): NO